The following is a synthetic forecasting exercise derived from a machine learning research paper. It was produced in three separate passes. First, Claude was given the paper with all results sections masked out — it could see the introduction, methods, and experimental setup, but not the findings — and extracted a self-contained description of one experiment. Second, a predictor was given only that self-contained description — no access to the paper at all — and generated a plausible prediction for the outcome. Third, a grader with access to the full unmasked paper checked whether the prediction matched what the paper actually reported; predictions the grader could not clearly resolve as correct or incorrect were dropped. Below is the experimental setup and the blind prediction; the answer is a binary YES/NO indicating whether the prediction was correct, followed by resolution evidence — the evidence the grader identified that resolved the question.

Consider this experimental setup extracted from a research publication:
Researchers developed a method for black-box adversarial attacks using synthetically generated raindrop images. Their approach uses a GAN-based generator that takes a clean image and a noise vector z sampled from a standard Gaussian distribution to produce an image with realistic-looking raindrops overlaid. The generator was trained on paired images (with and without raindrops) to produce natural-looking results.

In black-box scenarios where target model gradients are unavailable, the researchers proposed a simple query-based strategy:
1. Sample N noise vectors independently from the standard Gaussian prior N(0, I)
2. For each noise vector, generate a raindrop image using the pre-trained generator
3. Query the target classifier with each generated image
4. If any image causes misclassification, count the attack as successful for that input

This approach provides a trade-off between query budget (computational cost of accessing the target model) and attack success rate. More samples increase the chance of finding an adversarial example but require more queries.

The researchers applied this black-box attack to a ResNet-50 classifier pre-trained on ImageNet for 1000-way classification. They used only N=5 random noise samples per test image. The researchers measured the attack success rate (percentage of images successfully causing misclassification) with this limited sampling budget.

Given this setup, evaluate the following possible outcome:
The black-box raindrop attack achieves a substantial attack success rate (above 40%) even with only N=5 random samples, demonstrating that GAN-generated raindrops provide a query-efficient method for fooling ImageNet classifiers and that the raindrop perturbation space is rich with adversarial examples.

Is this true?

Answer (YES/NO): YES